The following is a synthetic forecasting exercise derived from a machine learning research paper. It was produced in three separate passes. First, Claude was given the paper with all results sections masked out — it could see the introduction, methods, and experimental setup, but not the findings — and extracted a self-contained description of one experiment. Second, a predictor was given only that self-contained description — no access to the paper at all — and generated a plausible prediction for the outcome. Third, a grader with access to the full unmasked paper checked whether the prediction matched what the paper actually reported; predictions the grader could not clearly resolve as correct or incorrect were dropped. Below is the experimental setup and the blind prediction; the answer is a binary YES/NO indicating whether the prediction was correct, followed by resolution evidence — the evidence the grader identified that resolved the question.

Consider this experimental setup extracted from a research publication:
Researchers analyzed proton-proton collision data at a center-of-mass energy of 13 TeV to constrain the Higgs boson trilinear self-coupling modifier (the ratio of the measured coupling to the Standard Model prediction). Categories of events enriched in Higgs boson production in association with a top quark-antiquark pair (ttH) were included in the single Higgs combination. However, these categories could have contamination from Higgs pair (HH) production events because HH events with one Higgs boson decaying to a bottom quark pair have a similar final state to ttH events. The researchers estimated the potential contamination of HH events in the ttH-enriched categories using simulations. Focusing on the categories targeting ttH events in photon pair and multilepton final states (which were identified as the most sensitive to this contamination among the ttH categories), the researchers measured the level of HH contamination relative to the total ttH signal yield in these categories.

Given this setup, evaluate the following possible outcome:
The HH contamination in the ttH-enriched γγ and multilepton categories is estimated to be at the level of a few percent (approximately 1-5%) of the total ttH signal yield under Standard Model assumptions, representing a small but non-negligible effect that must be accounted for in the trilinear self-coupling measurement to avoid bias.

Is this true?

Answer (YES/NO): YES